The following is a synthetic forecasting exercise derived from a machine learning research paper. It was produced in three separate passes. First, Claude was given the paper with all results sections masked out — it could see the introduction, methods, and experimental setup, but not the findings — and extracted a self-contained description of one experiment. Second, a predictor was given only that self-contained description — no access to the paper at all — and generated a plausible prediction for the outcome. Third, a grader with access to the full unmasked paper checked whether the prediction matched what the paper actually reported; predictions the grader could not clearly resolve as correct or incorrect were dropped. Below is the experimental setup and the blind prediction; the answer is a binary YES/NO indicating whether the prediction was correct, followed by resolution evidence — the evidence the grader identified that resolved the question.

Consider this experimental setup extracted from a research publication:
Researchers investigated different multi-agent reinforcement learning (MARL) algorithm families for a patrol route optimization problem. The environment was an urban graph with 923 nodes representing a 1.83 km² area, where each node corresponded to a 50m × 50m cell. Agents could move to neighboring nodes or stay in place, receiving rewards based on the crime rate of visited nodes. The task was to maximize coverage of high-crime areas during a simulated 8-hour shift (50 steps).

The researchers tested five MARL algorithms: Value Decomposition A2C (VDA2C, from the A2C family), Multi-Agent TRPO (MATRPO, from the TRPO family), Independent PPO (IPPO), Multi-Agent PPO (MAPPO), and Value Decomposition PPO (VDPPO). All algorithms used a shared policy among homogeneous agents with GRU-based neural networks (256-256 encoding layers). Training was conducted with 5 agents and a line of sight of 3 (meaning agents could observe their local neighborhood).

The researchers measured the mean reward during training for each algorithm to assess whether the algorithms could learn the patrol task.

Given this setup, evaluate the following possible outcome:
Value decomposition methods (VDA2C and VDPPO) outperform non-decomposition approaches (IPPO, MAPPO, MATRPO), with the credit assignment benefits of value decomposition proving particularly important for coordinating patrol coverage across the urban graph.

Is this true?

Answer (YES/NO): NO